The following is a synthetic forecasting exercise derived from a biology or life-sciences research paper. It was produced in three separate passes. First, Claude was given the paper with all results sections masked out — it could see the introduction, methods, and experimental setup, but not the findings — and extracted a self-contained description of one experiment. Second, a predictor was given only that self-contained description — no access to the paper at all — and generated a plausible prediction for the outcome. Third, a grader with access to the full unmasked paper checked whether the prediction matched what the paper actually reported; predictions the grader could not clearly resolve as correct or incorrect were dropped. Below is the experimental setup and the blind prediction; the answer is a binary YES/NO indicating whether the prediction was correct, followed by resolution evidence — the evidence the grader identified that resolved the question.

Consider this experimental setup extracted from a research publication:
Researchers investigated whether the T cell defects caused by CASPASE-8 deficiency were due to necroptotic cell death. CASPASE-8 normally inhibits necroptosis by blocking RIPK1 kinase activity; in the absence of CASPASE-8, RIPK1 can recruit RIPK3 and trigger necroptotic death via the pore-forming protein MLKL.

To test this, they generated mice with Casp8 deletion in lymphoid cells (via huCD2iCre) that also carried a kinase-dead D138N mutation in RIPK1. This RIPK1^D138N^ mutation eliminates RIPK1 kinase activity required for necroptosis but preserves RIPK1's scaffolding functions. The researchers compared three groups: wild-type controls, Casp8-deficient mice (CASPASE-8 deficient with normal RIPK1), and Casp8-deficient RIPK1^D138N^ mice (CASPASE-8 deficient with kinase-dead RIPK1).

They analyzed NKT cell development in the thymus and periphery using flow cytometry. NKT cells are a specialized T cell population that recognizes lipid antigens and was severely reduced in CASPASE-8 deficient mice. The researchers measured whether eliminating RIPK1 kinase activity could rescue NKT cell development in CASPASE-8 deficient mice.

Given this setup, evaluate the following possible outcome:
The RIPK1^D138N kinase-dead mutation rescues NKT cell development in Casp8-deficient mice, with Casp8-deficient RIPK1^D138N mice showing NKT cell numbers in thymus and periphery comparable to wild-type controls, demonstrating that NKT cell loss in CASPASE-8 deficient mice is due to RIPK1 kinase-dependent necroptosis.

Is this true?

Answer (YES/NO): NO